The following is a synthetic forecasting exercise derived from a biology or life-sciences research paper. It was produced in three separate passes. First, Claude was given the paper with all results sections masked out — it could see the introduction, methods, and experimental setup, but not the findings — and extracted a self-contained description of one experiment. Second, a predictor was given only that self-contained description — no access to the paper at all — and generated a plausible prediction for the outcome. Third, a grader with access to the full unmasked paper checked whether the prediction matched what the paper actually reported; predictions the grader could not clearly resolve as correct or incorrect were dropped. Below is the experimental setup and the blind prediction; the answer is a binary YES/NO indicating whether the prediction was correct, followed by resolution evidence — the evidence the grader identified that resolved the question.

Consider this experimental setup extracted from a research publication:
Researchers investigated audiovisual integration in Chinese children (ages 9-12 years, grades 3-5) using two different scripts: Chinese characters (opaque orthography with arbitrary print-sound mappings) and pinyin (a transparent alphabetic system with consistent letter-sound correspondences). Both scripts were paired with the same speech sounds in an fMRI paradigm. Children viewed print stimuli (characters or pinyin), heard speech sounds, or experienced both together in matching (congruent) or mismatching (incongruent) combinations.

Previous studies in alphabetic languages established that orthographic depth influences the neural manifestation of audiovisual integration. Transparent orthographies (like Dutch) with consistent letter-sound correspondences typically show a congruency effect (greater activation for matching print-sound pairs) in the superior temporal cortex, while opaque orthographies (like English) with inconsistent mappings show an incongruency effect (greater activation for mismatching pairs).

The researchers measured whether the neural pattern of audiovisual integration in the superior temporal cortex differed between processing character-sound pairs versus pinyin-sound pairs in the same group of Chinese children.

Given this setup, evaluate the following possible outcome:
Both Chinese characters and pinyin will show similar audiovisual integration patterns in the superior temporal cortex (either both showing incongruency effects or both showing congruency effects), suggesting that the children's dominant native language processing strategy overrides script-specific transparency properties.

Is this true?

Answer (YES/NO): NO